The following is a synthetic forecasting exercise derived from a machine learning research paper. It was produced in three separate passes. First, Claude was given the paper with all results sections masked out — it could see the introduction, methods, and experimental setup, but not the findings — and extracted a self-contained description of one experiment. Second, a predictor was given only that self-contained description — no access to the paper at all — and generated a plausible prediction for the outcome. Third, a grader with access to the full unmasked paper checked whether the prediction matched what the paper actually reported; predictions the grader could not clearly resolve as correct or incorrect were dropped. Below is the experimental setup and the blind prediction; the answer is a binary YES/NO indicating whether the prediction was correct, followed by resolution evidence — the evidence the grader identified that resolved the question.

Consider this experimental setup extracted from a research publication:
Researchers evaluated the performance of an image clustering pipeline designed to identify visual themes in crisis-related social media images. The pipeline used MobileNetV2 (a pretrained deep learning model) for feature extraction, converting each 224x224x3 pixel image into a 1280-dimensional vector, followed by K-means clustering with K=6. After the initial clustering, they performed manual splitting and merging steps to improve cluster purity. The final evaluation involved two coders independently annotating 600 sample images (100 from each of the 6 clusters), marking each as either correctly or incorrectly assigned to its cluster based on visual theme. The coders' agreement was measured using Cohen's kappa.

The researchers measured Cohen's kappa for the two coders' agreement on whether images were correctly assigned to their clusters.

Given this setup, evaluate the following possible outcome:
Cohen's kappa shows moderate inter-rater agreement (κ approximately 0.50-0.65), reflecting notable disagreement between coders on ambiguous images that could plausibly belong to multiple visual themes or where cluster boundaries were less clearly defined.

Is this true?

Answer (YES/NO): NO